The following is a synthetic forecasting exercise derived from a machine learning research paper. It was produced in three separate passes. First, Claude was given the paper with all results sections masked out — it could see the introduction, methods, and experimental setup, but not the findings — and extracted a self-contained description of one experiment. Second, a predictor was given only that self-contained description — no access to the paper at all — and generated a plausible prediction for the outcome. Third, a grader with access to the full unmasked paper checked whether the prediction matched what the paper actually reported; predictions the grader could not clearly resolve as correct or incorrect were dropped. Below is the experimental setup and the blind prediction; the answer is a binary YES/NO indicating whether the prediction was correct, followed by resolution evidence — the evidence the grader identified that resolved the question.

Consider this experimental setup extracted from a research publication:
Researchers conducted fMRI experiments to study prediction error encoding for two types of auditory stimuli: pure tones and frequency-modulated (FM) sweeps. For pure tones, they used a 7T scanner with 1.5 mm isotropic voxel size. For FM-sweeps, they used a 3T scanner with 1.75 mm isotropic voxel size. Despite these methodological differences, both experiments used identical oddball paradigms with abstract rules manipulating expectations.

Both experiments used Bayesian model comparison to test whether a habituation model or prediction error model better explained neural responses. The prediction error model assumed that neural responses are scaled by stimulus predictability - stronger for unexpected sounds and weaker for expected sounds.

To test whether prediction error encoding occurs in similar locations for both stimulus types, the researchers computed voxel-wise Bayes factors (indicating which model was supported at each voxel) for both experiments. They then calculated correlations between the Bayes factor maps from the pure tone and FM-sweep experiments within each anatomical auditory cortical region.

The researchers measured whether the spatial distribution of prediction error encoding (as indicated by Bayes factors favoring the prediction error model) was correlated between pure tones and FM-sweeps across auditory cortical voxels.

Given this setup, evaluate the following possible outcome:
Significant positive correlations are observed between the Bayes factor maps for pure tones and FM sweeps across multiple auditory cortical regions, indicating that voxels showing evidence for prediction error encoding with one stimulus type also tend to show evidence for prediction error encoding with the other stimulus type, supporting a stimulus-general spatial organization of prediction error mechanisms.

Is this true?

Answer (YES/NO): YES